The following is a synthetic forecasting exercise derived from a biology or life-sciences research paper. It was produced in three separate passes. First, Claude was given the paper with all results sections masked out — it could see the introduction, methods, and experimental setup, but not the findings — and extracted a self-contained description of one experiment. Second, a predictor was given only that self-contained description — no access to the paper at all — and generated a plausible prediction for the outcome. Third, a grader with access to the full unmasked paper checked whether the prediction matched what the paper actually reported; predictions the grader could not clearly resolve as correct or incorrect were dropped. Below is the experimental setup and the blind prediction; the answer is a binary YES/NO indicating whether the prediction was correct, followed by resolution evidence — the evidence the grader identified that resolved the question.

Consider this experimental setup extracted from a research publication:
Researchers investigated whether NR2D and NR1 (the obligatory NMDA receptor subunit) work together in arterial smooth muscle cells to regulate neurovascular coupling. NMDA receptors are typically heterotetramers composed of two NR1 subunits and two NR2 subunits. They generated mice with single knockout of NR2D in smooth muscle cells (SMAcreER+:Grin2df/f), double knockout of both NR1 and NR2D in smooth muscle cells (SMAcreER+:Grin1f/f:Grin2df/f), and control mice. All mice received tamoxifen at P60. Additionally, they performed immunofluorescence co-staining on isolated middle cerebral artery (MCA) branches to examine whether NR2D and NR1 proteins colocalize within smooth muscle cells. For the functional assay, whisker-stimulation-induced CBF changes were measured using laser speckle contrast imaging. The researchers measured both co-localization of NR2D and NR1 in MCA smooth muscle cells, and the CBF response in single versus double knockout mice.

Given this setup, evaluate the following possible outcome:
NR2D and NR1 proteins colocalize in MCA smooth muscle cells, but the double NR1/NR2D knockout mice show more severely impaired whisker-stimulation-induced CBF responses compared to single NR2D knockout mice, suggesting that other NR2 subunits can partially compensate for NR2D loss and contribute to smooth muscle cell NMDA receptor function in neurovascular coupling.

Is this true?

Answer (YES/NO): NO